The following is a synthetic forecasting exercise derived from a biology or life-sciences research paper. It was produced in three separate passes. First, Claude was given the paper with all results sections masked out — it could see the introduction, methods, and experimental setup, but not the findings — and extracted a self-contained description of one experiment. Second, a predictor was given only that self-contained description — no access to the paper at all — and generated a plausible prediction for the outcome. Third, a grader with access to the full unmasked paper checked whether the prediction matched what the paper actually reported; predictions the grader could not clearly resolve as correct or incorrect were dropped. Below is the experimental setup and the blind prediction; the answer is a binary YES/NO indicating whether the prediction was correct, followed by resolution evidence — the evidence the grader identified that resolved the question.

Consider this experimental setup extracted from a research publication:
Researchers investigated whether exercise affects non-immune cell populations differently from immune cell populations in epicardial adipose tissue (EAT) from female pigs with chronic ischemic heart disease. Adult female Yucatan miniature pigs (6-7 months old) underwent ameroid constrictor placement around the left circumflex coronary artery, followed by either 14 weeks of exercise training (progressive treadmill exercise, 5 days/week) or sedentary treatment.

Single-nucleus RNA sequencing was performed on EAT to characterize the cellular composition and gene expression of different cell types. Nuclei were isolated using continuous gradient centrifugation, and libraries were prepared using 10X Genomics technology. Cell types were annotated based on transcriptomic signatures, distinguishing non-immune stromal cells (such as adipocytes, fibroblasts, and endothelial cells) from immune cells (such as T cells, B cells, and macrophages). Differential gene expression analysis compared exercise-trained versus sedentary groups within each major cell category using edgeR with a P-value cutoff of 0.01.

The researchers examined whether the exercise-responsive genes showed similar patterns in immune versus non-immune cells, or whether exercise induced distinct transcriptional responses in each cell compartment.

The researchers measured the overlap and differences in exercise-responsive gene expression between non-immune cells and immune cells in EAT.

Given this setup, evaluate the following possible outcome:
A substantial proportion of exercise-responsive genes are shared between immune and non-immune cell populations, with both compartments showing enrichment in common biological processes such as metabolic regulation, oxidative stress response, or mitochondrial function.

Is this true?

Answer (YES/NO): NO